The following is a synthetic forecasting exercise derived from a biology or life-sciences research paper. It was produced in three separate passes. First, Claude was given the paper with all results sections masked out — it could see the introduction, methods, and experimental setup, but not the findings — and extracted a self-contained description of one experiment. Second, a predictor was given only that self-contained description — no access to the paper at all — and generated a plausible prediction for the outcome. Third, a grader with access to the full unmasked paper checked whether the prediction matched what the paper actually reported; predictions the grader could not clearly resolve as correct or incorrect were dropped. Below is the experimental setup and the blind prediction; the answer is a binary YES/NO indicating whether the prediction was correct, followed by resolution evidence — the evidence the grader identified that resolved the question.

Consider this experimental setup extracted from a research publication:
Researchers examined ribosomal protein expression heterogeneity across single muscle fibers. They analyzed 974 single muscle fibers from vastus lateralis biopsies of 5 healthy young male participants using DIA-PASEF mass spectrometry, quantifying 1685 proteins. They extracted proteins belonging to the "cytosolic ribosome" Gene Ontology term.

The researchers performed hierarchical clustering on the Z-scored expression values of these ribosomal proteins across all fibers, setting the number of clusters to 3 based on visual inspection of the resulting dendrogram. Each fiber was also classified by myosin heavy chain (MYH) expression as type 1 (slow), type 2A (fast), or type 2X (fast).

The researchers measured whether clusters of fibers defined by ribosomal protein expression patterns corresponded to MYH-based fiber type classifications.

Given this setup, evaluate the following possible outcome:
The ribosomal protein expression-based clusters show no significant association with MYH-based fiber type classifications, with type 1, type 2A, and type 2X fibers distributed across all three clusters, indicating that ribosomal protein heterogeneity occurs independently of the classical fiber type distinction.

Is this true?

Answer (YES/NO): YES